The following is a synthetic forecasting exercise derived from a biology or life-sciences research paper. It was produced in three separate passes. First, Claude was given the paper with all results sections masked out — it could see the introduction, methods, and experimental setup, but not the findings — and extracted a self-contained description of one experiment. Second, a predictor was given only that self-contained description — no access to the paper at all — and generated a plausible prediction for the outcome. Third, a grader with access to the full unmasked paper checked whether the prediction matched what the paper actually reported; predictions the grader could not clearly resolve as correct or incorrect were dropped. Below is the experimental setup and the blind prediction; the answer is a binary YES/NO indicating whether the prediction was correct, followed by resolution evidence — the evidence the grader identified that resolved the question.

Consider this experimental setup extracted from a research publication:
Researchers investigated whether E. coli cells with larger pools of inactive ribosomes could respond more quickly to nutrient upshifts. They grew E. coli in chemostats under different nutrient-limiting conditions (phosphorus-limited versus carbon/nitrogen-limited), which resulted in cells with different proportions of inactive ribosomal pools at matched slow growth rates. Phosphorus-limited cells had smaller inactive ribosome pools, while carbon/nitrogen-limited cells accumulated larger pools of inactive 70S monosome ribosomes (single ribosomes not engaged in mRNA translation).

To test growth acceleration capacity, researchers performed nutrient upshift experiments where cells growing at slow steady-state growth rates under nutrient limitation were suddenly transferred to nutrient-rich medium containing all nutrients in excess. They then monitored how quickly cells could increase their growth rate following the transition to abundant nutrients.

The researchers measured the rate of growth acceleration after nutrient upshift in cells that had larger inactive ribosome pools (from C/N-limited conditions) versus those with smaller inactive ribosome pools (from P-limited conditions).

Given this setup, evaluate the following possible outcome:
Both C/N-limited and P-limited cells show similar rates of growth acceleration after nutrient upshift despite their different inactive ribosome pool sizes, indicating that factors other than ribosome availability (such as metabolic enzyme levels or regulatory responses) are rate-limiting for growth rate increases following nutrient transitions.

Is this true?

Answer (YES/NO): NO